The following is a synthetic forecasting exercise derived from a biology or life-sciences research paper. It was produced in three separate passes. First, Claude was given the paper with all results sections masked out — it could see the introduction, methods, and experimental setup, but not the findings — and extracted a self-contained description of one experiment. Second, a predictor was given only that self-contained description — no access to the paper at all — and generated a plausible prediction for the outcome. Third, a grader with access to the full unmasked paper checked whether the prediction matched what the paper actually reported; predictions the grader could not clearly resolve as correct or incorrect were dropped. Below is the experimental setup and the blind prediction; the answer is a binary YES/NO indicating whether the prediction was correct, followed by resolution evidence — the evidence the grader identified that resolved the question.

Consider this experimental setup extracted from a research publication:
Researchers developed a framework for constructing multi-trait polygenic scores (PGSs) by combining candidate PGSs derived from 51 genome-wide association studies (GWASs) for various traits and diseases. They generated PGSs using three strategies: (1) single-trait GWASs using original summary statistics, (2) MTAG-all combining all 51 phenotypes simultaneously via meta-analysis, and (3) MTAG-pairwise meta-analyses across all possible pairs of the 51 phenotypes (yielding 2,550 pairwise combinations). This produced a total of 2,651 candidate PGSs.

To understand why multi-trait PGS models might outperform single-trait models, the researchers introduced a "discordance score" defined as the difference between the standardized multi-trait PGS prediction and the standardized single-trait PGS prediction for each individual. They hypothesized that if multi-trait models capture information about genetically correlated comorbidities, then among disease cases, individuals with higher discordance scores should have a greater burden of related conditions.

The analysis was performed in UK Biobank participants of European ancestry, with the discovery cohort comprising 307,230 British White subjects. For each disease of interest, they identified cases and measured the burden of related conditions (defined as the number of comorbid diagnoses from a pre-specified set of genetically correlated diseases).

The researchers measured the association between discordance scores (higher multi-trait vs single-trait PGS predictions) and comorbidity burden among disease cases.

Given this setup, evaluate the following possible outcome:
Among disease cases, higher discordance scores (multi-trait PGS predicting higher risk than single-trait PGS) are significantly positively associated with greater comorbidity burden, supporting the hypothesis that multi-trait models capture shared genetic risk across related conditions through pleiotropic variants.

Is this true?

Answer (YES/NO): YES